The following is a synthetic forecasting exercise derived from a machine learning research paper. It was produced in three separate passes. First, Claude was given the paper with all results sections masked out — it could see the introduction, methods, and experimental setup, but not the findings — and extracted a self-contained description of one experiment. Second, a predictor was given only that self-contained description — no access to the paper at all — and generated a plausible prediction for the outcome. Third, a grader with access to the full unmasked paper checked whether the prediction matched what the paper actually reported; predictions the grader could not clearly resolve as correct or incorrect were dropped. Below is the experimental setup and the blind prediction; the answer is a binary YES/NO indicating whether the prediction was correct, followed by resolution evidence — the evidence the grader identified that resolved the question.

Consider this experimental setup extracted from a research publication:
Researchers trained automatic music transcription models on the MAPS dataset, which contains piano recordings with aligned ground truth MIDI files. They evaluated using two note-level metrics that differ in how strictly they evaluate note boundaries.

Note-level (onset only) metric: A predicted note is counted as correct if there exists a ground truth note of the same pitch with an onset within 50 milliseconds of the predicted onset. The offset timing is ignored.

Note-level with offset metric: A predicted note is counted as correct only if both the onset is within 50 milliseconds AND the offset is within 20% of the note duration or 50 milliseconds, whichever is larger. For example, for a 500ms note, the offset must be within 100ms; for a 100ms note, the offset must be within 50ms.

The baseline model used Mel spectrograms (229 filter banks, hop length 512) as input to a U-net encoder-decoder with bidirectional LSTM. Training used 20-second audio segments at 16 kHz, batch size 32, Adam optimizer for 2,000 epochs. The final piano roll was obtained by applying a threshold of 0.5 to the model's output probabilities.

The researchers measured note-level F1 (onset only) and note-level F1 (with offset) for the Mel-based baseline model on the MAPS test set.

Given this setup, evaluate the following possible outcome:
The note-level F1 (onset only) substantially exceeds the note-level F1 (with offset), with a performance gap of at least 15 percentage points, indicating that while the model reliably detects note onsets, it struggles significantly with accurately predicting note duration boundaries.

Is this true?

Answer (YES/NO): YES